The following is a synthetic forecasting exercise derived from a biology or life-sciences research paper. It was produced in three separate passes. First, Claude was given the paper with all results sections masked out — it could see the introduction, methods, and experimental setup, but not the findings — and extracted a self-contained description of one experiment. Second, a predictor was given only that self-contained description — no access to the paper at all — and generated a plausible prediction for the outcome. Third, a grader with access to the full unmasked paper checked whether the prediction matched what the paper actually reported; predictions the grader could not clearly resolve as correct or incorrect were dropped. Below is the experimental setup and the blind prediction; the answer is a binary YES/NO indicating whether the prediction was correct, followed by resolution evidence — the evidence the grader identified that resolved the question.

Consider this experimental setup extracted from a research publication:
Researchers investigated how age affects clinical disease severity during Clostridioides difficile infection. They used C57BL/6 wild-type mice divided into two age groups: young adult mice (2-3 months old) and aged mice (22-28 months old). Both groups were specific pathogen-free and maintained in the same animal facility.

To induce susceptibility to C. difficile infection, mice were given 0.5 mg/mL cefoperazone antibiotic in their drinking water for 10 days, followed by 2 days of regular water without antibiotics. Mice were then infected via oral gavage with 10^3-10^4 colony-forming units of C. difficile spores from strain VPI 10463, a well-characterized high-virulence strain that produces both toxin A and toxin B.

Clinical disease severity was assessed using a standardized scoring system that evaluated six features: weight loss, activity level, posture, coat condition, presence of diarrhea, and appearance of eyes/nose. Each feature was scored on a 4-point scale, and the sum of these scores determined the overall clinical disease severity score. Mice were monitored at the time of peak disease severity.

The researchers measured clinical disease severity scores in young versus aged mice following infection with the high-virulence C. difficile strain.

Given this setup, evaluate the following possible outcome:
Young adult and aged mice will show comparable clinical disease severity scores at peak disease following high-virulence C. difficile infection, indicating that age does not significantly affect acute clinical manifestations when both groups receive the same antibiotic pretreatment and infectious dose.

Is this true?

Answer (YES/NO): NO